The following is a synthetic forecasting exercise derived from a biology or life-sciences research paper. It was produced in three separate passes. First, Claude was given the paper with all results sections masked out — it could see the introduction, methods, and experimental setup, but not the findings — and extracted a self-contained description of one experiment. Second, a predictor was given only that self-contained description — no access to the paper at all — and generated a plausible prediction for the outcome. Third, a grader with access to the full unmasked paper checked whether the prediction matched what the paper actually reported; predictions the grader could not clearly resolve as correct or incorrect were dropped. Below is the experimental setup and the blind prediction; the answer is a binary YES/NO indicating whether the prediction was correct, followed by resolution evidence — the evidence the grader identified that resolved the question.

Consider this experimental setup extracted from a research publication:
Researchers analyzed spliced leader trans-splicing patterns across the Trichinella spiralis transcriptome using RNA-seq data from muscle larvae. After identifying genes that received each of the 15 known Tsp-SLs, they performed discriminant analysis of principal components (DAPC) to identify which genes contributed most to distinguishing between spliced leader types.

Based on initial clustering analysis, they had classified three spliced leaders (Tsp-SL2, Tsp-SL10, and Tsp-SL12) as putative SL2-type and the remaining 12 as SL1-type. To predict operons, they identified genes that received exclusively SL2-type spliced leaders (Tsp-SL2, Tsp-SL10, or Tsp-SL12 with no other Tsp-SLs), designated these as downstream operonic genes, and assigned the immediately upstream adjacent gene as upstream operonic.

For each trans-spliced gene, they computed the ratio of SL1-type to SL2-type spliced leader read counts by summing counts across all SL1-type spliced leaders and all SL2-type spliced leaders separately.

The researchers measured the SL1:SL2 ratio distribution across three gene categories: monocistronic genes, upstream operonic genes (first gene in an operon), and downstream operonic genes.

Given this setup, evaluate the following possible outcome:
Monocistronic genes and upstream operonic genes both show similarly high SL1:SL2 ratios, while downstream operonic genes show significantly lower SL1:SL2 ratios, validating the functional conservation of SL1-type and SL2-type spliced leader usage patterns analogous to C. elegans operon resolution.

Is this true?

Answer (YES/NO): YES